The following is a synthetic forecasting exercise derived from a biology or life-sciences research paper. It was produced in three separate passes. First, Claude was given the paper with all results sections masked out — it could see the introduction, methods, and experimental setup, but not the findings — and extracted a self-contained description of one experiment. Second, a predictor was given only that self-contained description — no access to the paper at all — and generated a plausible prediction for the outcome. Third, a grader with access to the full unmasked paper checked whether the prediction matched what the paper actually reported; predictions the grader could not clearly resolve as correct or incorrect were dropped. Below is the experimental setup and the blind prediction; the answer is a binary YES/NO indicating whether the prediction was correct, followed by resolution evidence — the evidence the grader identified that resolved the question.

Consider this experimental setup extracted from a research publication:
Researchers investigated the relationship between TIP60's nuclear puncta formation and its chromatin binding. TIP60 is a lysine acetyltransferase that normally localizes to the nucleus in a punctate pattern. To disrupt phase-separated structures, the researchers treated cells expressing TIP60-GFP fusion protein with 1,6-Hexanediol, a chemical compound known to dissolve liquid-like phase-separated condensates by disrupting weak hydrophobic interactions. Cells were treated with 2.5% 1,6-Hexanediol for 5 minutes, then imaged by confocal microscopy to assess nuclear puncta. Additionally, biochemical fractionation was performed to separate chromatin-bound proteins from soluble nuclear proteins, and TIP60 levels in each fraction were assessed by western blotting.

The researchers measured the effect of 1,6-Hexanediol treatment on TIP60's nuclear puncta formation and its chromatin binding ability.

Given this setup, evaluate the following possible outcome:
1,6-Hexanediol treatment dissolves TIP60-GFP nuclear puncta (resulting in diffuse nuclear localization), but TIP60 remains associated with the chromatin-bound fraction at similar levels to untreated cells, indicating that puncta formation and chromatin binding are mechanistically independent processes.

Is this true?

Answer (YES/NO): YES